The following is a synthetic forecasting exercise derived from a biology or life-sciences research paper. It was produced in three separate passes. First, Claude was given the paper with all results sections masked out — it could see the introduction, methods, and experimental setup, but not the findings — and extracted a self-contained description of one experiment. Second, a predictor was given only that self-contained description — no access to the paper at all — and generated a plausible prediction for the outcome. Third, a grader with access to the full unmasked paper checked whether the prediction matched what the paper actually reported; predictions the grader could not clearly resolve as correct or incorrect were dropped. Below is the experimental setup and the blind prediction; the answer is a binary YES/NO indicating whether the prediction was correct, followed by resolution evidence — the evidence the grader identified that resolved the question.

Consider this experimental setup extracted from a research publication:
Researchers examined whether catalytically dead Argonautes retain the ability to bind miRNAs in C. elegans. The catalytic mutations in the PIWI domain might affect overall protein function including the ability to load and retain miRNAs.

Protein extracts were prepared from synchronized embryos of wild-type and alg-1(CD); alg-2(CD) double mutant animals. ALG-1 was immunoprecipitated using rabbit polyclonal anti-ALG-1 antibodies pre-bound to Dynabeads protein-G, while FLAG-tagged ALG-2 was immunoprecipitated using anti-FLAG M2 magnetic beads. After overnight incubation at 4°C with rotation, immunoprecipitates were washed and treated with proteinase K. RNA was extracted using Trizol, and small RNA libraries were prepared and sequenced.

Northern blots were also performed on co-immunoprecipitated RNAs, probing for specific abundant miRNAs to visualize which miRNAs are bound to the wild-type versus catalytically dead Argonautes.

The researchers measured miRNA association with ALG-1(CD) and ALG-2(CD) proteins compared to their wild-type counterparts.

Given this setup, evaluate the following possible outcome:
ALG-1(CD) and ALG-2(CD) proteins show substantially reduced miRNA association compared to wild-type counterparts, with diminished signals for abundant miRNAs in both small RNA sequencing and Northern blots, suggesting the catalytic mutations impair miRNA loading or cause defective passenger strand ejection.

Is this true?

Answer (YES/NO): NO